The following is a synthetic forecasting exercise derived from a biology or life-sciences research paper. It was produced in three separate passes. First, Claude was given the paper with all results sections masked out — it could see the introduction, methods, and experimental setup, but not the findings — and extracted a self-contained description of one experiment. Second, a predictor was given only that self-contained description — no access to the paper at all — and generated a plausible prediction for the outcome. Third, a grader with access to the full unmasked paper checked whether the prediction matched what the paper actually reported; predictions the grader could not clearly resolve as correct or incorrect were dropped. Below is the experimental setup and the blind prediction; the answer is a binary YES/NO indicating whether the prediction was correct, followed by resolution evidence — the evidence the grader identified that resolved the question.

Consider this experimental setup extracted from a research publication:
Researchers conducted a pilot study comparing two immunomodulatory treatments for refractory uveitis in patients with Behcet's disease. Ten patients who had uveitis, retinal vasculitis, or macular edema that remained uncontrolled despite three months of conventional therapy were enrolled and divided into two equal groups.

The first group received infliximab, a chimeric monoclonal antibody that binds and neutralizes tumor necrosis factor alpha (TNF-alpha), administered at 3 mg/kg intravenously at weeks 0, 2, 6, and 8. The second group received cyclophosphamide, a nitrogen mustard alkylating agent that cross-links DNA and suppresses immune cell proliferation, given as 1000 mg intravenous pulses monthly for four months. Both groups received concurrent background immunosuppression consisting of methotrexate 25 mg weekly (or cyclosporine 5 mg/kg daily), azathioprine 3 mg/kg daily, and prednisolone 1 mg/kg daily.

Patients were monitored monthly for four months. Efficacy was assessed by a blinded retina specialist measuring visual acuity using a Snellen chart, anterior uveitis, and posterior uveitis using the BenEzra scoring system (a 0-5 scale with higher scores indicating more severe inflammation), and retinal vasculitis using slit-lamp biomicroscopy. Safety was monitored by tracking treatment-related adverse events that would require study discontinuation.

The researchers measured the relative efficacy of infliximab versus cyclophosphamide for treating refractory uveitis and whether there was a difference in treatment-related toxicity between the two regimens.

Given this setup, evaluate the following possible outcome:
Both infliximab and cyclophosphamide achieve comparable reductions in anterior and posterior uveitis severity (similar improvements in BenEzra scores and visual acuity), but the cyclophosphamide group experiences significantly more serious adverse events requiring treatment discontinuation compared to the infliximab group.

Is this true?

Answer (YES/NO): NO